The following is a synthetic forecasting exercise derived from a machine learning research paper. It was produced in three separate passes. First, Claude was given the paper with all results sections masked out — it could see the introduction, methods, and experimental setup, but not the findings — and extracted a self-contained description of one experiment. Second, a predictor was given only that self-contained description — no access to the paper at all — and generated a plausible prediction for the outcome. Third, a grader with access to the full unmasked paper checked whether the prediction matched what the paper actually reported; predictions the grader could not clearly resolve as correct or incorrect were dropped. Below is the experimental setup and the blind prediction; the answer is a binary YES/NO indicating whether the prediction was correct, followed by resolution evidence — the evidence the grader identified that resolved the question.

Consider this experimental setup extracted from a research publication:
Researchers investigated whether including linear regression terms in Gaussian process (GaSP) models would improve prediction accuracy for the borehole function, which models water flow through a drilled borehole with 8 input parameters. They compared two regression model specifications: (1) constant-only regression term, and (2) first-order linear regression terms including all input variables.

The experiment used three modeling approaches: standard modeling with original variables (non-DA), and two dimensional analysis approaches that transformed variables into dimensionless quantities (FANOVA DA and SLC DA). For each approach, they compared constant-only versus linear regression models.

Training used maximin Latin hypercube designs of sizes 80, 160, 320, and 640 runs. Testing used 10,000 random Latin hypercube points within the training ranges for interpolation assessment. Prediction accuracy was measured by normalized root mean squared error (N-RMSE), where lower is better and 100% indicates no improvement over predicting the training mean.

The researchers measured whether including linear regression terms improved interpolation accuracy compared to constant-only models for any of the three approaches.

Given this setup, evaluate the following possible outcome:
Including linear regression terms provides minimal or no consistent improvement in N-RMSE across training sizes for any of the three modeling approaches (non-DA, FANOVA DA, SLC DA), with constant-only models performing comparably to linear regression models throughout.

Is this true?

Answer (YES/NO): YES